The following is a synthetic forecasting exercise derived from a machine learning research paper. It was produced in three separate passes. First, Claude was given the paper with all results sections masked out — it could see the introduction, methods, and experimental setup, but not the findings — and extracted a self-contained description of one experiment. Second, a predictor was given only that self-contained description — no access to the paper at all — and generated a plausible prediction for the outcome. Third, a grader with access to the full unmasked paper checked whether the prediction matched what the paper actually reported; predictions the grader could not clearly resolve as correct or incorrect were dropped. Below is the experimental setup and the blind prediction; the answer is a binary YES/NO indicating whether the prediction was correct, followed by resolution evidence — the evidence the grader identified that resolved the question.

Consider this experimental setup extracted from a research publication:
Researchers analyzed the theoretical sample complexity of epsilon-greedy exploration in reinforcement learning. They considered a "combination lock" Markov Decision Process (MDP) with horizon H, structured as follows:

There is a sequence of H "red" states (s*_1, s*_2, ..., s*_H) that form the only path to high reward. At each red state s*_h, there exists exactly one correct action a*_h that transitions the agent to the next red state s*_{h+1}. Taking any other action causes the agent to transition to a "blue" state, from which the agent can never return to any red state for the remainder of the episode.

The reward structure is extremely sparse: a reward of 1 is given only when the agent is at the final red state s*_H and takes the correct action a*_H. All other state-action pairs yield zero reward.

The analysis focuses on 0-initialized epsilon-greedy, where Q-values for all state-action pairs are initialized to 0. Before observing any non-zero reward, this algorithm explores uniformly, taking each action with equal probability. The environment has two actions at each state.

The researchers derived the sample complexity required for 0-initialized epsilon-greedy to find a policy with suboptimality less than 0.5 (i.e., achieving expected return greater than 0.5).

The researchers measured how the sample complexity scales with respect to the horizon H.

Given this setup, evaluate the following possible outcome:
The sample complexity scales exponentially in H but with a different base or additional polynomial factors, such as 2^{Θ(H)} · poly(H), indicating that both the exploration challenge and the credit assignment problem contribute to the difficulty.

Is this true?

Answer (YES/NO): NO